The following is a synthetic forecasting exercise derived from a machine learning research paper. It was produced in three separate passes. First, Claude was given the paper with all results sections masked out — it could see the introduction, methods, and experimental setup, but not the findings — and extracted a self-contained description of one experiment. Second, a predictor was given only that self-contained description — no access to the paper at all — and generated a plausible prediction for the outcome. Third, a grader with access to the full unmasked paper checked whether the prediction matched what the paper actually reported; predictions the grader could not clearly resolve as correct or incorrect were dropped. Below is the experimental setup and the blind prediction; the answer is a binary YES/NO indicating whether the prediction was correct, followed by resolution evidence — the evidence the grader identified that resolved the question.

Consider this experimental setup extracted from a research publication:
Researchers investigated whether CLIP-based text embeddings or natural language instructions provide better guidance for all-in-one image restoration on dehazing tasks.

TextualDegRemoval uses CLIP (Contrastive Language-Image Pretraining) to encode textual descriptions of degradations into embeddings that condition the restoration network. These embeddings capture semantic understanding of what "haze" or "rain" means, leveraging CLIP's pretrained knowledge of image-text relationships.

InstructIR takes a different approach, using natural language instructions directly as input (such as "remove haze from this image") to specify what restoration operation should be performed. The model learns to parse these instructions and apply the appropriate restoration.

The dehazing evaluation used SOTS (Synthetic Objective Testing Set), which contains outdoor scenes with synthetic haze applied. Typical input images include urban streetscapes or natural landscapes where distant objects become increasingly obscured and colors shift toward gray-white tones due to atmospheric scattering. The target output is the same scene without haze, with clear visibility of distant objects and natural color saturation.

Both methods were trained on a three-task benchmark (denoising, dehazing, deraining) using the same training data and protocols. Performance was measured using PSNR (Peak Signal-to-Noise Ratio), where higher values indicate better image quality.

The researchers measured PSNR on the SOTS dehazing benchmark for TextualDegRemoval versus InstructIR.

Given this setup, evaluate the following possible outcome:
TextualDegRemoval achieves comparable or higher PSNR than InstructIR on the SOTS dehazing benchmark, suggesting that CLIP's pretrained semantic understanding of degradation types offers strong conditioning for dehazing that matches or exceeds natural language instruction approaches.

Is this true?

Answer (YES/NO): YES